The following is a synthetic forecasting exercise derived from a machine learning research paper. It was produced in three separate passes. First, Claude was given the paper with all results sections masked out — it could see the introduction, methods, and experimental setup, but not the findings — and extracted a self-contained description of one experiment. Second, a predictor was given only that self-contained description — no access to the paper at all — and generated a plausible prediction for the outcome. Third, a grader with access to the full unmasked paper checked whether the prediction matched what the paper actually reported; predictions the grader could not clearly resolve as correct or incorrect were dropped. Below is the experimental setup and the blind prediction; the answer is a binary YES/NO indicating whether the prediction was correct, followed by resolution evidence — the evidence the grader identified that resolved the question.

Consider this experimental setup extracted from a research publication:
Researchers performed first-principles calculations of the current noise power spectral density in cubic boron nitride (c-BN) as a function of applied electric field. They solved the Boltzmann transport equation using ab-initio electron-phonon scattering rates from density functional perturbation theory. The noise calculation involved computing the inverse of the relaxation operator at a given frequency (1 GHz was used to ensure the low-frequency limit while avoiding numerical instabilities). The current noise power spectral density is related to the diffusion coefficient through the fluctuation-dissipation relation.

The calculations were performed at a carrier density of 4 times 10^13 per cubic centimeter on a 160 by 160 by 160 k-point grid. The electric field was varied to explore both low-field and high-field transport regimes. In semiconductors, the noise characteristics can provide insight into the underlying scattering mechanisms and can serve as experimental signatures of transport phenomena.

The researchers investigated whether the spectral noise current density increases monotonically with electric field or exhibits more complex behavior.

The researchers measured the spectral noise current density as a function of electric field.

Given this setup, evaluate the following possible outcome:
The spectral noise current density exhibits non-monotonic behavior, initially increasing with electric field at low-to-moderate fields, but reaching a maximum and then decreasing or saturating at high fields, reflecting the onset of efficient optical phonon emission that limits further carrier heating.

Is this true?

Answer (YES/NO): NO